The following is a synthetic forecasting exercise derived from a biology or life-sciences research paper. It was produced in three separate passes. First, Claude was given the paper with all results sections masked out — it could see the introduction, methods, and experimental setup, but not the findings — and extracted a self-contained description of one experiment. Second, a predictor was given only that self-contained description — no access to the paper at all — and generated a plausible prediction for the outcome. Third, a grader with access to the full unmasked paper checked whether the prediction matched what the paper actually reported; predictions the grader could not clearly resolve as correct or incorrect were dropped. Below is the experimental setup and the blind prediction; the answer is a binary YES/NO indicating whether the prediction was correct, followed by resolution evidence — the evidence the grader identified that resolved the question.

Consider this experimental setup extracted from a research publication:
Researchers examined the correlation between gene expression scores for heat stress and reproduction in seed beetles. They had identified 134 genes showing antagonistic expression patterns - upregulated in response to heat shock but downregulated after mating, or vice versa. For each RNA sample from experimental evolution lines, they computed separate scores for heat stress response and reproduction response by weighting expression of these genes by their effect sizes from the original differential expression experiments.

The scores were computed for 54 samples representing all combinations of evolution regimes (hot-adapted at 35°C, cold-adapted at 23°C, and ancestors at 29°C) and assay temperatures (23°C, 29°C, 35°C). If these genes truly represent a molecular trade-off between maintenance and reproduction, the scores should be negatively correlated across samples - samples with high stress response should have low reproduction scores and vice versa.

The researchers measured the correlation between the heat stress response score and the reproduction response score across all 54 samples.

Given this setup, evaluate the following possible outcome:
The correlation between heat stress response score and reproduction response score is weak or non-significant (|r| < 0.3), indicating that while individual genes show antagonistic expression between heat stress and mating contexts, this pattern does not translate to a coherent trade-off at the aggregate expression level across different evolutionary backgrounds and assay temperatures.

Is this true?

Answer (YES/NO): NO